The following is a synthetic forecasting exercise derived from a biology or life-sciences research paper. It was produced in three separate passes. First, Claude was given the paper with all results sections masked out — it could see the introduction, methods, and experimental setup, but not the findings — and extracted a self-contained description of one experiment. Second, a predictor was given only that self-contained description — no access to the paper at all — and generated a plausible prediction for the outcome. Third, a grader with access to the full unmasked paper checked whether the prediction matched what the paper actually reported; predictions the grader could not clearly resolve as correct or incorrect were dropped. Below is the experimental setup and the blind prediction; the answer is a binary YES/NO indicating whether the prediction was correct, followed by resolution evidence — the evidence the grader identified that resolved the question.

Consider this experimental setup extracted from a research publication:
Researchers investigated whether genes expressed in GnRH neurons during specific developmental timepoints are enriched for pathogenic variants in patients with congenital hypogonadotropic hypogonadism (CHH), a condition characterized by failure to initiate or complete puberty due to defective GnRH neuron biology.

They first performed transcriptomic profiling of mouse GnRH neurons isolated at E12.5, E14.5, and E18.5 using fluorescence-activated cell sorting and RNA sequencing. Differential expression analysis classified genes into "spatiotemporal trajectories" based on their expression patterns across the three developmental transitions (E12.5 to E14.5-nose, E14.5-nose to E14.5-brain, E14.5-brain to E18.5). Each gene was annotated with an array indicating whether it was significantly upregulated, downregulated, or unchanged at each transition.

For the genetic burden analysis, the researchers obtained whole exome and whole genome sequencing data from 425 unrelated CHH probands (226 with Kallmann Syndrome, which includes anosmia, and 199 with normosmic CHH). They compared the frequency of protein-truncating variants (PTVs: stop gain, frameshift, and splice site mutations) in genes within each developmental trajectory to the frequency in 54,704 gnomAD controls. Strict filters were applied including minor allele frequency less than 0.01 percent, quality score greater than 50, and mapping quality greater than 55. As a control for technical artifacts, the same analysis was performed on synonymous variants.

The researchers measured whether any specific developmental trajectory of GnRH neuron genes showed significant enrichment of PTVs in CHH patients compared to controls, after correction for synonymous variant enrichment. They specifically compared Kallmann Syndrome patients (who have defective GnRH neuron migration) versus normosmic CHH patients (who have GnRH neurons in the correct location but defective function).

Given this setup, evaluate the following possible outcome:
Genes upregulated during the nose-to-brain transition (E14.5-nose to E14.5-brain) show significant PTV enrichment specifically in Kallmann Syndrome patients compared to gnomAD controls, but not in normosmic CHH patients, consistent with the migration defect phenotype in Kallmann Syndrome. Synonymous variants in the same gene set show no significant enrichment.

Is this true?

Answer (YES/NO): NO